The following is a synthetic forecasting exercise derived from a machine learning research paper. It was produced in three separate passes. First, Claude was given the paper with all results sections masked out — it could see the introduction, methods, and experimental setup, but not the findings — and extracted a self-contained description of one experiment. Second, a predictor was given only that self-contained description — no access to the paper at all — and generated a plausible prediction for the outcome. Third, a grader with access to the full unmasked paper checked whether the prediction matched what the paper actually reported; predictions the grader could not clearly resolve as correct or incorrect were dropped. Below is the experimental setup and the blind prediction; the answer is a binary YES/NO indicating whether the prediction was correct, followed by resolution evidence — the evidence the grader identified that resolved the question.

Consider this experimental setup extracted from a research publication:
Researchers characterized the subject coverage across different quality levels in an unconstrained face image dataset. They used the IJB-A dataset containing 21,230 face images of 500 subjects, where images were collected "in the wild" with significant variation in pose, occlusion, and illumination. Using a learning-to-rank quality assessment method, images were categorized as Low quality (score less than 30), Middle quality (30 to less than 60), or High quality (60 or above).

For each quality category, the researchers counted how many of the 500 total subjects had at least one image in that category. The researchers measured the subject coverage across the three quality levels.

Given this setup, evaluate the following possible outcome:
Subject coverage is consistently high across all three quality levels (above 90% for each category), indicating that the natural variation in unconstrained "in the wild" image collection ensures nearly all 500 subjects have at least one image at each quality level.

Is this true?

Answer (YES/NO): YES